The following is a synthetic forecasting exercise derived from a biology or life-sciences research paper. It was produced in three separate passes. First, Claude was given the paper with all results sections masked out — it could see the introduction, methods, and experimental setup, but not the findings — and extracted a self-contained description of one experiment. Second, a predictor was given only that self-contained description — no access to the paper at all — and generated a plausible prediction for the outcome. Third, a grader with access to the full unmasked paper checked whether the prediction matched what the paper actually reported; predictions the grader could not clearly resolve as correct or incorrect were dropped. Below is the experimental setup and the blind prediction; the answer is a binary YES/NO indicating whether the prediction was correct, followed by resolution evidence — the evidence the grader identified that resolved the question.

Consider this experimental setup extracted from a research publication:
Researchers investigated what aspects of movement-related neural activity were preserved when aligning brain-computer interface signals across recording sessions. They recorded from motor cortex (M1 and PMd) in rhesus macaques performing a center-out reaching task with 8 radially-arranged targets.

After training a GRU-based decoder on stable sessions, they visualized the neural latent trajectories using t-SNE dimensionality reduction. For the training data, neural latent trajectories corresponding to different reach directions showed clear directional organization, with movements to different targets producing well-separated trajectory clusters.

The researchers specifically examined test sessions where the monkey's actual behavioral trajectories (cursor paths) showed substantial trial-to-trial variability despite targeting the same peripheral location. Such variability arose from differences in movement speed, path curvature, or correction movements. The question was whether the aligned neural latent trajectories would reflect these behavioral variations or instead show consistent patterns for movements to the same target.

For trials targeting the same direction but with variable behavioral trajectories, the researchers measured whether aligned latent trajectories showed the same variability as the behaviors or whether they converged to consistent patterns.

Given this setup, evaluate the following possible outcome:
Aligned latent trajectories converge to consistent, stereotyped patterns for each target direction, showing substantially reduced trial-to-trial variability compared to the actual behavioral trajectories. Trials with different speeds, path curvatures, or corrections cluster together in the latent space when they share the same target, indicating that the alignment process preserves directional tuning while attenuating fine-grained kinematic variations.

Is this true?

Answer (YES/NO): NO